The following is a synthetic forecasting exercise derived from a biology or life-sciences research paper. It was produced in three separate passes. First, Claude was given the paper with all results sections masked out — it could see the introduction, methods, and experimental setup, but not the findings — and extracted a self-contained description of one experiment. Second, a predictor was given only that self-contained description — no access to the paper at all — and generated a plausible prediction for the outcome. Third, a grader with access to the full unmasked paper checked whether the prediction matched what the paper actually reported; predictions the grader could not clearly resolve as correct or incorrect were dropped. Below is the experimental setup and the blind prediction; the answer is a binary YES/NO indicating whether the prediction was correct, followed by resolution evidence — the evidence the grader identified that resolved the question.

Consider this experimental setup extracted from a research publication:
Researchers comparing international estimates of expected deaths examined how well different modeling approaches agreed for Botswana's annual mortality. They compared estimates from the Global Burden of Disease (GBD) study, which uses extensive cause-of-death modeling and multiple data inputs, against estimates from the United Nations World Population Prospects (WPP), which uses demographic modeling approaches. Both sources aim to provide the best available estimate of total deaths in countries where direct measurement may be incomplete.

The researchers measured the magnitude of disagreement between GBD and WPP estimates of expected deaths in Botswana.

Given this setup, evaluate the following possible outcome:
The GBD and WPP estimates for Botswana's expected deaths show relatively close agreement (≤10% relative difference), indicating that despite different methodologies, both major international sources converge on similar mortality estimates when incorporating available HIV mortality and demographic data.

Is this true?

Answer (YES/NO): NO